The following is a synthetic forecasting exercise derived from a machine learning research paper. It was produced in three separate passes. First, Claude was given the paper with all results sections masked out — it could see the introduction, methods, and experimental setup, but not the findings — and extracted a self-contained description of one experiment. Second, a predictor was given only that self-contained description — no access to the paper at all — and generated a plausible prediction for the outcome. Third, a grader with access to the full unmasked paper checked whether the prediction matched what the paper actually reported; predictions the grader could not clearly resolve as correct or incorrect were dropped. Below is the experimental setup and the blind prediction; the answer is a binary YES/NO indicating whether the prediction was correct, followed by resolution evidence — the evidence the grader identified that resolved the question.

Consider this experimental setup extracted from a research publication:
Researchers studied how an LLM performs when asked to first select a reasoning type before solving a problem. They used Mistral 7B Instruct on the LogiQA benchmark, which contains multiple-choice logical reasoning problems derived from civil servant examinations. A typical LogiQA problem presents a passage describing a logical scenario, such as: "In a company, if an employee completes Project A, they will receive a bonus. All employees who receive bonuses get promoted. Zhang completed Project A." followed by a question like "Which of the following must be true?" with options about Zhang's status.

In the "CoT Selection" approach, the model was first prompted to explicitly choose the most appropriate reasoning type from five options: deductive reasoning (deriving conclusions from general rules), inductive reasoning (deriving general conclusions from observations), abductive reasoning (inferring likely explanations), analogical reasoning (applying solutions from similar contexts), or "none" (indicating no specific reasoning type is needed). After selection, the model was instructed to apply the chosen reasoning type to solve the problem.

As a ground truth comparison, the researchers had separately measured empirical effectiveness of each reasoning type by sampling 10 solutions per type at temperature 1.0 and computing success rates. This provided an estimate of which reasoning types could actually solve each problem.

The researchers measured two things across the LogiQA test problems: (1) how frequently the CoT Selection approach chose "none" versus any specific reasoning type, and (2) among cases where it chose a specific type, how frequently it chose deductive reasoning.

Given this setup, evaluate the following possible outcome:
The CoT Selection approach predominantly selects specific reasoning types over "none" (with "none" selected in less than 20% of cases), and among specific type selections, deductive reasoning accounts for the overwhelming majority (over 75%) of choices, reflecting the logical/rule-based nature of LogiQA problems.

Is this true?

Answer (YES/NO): NO